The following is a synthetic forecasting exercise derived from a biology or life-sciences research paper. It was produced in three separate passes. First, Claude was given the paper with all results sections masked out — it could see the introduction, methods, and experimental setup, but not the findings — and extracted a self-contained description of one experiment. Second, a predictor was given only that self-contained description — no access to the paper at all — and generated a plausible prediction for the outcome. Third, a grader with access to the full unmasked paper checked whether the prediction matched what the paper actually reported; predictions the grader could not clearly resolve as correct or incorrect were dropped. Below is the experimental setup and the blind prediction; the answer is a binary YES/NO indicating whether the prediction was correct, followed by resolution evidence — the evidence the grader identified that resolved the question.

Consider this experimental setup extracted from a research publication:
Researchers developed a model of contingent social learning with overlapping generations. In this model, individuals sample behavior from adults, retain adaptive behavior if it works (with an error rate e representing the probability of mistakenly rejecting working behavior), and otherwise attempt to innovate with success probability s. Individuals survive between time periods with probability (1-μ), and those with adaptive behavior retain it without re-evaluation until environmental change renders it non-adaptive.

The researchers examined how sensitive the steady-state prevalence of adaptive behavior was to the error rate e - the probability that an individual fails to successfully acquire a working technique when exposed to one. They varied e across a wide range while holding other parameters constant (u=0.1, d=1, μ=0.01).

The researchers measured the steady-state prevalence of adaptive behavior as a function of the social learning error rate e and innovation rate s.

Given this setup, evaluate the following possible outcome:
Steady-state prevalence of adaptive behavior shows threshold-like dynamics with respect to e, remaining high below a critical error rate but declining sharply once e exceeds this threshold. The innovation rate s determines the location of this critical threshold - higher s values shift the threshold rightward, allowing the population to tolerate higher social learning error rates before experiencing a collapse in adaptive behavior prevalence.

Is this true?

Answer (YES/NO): NO